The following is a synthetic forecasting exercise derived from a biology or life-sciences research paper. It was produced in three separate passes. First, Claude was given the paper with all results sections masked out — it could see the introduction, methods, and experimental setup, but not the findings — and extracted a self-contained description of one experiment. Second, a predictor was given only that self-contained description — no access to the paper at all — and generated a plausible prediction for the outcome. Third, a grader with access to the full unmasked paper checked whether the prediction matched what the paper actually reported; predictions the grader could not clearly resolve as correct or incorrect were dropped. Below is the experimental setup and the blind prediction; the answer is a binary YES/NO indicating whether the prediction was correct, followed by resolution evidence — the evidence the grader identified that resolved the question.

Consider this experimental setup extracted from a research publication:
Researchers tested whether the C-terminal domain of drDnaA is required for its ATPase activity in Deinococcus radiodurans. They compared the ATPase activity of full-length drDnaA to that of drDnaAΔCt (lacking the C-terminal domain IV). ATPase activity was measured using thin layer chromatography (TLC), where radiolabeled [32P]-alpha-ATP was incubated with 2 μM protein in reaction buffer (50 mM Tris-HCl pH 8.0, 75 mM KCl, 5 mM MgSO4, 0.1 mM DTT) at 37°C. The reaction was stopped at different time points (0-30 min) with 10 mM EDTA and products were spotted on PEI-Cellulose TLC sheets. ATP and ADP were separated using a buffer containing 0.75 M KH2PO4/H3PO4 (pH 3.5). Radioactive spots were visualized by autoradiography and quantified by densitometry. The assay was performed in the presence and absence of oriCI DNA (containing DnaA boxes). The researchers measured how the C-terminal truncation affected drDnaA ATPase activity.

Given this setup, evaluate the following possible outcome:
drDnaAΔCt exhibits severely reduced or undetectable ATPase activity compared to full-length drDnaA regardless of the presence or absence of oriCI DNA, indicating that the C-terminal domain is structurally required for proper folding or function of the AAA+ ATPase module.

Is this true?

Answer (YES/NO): NO